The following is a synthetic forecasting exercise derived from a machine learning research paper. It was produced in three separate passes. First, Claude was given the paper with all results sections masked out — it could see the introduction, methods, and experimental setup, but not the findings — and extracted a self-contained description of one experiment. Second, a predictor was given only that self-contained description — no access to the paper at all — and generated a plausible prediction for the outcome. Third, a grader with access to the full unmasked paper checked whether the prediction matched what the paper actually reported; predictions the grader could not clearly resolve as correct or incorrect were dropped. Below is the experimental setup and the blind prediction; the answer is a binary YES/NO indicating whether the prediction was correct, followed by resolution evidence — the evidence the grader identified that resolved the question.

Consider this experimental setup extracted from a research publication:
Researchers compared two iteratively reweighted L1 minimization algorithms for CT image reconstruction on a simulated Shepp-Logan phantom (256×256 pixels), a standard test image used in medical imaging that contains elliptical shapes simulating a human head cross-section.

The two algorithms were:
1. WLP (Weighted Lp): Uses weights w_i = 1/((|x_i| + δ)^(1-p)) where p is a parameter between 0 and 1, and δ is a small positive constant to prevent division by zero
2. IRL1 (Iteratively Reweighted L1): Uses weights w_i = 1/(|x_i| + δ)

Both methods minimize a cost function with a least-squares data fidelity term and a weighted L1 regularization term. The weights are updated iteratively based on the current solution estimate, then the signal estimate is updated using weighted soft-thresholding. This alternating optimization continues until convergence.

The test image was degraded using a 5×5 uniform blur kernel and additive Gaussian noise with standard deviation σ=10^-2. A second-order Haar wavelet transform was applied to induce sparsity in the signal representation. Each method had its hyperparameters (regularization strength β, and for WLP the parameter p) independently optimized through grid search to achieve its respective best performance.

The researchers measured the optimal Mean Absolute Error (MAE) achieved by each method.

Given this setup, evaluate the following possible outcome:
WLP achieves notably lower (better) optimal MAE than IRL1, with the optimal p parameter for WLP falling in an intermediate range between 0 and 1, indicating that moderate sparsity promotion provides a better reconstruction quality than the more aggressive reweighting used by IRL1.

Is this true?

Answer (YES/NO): NO